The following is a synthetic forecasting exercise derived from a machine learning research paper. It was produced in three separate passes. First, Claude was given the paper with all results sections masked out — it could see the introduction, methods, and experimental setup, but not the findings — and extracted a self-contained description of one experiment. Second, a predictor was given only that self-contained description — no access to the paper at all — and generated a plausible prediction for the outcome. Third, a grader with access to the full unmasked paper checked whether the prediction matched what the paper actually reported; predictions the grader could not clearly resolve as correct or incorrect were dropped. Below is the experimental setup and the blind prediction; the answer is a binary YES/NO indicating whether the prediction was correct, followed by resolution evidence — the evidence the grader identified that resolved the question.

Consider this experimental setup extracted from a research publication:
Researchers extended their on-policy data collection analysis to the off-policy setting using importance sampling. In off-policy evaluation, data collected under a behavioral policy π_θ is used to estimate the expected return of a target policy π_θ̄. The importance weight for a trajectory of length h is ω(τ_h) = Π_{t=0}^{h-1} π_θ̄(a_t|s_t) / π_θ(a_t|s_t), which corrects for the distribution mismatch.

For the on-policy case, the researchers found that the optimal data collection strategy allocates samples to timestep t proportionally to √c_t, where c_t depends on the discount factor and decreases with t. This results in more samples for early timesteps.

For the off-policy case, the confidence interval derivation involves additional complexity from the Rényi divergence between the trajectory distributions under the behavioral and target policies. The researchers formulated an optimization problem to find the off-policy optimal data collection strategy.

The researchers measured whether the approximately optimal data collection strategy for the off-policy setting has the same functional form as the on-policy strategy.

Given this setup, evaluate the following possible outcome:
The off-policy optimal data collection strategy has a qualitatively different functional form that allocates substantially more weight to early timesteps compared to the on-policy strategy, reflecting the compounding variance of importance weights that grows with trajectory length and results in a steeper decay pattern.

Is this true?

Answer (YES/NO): NO